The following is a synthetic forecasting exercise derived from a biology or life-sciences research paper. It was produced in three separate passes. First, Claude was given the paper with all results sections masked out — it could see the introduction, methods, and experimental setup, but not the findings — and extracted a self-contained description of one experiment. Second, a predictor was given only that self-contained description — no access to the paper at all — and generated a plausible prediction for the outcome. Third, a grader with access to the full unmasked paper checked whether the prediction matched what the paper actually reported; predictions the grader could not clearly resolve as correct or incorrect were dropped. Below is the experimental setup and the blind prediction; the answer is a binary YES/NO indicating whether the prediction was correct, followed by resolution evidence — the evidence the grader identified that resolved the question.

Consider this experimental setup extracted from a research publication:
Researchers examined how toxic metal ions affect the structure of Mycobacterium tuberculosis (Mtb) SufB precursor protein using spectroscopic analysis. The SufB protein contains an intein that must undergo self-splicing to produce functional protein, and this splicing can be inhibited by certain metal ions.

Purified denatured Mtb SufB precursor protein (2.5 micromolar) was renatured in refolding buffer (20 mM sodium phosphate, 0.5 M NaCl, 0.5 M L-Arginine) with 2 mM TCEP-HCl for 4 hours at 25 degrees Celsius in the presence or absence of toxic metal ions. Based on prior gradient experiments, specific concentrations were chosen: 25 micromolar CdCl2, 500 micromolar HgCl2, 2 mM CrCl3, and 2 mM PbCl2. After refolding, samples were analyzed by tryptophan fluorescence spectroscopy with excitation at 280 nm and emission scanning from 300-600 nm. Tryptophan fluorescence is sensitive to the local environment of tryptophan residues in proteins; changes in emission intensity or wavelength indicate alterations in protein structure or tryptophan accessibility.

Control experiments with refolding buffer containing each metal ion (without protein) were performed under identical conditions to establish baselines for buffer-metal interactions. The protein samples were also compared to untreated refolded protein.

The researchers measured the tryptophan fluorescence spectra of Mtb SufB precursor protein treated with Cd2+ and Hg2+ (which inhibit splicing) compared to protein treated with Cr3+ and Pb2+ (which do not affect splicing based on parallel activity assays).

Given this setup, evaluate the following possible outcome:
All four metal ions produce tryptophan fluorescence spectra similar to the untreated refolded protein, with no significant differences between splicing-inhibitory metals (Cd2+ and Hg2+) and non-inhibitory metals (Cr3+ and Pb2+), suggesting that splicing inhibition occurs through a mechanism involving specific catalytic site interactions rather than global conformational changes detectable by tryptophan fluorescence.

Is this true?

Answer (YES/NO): NO